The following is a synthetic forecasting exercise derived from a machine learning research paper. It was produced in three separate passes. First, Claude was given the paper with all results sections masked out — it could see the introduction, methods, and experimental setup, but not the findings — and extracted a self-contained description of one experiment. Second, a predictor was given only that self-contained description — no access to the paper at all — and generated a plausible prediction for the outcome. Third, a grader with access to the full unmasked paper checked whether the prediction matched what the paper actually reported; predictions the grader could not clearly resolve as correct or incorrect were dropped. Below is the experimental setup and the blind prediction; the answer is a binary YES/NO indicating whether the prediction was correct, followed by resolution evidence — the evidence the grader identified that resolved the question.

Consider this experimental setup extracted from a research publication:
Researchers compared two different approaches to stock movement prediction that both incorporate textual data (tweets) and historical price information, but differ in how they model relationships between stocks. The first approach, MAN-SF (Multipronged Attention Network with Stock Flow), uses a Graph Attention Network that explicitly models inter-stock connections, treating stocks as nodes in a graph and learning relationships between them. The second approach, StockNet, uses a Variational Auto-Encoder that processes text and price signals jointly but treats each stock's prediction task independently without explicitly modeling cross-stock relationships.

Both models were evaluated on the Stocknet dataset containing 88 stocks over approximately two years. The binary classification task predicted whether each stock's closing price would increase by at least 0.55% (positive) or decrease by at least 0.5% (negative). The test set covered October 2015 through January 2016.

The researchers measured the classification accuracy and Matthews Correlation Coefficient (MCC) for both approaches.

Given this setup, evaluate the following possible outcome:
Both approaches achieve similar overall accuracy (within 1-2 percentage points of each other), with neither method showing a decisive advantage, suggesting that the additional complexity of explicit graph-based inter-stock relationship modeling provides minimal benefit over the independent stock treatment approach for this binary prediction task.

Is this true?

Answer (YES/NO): NO